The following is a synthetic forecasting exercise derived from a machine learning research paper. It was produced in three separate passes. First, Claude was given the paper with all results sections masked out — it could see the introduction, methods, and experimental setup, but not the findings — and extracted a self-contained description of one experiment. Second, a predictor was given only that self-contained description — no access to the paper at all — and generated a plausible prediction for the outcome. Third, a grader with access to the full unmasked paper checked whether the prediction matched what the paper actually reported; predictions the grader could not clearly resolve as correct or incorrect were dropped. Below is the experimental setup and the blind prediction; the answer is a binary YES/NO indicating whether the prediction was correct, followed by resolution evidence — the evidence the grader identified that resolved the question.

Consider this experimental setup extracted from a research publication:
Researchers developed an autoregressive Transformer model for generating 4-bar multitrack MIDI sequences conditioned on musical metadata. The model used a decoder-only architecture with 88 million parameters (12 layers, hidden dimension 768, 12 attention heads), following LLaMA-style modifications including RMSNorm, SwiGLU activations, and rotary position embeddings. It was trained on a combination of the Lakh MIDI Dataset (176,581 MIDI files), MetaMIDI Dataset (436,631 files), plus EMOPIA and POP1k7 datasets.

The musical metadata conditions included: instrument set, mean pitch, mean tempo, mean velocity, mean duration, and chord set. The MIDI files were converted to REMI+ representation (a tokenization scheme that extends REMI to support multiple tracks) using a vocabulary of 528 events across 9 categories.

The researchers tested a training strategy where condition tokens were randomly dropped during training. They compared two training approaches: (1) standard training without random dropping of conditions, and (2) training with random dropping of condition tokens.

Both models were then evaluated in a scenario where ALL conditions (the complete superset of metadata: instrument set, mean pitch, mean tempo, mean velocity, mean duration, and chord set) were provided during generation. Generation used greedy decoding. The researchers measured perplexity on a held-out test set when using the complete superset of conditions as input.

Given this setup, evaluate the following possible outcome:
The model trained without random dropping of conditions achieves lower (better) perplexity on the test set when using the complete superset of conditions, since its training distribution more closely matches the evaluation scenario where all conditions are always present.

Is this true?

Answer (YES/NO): YES